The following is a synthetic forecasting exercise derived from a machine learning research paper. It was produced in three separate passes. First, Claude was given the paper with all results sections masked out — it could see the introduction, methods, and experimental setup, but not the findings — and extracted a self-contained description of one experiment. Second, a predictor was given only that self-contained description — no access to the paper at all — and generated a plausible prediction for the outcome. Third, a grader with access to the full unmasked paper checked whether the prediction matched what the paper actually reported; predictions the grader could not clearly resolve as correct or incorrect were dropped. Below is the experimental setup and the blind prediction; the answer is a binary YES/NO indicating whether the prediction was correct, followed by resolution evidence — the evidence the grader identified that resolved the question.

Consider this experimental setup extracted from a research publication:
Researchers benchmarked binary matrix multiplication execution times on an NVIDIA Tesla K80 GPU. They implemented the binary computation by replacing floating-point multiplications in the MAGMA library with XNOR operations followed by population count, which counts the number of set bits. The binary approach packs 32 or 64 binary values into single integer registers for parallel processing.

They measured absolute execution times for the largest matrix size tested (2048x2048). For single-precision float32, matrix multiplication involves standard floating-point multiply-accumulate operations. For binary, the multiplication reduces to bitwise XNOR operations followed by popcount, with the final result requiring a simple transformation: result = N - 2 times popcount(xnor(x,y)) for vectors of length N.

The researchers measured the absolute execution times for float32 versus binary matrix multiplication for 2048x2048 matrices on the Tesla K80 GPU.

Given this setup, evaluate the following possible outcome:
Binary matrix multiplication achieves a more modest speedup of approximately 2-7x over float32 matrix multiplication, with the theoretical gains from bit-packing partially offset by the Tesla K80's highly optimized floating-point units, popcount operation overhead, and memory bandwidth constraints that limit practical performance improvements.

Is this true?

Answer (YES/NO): NO